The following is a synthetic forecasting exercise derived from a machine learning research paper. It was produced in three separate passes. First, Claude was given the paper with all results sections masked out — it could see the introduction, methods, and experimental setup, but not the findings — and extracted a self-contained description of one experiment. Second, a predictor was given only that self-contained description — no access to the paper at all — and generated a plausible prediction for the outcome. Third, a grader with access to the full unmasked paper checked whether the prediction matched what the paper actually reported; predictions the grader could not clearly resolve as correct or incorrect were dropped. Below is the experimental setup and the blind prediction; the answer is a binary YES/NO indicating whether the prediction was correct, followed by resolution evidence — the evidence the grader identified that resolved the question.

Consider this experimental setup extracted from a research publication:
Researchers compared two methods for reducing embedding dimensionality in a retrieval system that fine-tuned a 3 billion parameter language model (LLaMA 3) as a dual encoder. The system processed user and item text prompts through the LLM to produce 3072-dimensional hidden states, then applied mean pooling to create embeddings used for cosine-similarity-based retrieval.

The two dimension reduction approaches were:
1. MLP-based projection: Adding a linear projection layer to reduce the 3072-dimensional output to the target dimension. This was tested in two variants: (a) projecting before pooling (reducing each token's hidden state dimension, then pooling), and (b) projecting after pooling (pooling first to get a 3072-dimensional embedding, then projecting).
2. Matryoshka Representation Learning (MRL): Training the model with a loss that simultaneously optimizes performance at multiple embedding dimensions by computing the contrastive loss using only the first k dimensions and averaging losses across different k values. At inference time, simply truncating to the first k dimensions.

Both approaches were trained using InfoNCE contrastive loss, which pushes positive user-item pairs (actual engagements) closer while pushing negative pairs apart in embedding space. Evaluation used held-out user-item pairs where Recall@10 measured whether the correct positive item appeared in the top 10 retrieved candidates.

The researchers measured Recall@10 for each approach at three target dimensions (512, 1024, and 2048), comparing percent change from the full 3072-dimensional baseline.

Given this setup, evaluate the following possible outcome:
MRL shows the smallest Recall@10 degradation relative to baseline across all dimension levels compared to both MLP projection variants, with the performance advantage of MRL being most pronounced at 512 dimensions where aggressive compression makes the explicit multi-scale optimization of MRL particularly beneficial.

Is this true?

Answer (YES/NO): NO